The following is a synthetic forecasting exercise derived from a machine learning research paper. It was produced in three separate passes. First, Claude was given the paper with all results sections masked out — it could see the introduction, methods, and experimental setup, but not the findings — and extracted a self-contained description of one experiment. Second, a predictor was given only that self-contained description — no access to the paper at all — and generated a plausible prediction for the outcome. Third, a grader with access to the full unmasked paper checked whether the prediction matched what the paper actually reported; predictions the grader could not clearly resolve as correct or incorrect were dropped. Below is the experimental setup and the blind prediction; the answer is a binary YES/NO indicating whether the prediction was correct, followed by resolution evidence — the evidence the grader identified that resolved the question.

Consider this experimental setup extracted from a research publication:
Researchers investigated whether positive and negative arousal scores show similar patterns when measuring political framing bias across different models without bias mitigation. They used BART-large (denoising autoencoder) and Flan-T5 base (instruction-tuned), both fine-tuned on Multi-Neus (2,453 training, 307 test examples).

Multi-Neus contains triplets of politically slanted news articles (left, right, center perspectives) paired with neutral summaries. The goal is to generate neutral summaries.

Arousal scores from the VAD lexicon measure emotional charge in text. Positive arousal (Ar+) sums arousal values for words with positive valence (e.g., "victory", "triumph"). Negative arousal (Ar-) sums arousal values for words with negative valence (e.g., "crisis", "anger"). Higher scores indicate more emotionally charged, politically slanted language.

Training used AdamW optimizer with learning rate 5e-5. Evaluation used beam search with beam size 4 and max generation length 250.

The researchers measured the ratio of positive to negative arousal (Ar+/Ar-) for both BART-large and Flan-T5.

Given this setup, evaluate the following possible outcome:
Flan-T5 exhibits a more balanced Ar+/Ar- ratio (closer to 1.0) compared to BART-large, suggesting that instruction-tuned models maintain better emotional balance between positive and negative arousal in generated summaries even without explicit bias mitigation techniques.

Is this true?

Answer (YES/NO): NO